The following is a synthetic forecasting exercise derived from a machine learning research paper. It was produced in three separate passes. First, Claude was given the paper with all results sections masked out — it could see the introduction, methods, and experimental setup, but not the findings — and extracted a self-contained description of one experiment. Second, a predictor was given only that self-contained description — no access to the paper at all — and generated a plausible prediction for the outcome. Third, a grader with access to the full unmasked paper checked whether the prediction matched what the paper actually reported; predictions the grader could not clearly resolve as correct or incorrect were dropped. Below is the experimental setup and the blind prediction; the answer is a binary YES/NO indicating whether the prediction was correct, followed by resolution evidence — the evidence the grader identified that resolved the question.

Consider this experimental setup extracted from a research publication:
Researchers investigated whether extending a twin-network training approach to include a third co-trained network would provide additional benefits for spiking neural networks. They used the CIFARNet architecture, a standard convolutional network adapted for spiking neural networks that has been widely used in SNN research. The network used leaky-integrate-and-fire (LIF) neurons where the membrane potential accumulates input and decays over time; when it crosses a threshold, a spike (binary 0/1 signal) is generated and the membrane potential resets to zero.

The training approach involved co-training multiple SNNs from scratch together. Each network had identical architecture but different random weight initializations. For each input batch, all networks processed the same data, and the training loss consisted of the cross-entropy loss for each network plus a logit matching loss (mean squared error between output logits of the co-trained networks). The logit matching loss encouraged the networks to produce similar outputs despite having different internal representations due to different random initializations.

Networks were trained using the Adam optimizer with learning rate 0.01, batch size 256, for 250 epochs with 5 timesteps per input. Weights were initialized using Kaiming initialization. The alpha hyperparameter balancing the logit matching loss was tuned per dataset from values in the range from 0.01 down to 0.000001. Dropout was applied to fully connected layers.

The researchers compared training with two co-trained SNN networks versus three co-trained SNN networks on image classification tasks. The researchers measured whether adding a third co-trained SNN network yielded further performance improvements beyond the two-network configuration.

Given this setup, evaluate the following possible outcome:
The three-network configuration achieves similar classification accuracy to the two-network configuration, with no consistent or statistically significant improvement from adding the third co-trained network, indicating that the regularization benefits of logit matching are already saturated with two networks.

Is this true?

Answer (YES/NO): YES